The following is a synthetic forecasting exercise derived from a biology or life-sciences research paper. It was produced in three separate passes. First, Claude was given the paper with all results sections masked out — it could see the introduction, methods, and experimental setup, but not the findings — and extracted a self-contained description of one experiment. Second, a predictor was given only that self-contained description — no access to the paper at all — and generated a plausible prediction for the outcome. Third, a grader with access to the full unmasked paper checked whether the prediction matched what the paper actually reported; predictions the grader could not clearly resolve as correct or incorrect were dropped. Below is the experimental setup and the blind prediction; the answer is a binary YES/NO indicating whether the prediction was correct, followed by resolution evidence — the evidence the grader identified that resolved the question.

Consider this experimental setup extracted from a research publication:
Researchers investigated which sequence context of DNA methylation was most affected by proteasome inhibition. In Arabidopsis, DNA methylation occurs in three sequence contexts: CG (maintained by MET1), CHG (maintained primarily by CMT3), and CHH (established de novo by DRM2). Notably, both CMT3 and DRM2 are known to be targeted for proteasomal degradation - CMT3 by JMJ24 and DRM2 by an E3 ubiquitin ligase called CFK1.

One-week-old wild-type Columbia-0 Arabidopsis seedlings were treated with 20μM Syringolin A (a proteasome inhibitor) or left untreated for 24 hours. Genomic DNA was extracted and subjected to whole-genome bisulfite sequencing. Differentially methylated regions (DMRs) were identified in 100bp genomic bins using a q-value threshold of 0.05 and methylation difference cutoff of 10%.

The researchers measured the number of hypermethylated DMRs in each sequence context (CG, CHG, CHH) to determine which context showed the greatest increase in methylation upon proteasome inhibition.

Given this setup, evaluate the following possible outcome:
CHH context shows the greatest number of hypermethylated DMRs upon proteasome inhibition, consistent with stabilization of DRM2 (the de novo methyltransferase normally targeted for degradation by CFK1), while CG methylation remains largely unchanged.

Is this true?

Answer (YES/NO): YES